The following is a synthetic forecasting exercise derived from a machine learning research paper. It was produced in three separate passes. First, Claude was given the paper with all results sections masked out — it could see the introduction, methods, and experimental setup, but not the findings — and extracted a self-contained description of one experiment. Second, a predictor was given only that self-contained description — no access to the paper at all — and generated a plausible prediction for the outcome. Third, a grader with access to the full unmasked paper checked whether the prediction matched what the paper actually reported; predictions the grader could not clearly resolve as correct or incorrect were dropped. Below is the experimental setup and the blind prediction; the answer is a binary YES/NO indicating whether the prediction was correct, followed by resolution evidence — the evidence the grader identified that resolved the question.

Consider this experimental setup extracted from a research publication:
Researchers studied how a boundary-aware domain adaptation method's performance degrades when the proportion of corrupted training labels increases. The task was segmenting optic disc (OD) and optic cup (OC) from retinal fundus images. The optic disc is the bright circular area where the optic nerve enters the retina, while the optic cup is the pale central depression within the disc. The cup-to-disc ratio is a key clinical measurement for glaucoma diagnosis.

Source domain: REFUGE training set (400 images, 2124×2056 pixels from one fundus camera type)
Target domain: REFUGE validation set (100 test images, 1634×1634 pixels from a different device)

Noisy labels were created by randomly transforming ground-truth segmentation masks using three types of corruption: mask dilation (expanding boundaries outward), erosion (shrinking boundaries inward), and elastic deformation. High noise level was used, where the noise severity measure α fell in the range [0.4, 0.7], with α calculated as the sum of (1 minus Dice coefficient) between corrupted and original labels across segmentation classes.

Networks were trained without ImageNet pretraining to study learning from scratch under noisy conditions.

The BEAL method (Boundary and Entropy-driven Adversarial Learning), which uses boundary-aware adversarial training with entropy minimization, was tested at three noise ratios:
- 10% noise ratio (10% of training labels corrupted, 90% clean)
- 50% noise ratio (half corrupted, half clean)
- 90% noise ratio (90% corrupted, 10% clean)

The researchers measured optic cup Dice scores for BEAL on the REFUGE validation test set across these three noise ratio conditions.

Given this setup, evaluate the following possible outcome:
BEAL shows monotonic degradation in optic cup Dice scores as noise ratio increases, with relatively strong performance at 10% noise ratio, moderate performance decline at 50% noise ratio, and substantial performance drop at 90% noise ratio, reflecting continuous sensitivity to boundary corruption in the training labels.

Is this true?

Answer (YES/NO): YES